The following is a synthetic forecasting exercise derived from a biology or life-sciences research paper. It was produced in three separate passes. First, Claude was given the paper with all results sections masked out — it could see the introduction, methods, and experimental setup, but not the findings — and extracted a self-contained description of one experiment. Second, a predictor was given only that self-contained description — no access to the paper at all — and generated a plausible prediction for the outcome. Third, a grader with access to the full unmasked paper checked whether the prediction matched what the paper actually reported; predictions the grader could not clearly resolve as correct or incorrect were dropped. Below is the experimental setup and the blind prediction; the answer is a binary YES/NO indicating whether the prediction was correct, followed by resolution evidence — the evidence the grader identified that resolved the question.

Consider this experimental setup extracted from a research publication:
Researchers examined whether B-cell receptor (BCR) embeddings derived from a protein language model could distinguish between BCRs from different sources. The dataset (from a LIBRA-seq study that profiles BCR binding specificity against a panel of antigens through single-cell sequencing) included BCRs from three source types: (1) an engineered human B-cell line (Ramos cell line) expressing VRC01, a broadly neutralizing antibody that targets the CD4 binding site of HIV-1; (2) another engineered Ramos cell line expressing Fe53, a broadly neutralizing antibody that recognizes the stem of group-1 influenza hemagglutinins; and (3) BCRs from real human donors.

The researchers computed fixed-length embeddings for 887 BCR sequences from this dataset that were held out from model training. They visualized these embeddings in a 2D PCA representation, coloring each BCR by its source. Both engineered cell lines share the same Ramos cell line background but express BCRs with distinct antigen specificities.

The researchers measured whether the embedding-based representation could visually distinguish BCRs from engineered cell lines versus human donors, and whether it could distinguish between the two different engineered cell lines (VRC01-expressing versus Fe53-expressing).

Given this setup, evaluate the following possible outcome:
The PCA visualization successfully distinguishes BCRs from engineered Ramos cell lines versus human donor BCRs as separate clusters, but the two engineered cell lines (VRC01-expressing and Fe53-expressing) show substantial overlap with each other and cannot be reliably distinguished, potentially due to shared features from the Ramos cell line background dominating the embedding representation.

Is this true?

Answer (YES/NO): NO